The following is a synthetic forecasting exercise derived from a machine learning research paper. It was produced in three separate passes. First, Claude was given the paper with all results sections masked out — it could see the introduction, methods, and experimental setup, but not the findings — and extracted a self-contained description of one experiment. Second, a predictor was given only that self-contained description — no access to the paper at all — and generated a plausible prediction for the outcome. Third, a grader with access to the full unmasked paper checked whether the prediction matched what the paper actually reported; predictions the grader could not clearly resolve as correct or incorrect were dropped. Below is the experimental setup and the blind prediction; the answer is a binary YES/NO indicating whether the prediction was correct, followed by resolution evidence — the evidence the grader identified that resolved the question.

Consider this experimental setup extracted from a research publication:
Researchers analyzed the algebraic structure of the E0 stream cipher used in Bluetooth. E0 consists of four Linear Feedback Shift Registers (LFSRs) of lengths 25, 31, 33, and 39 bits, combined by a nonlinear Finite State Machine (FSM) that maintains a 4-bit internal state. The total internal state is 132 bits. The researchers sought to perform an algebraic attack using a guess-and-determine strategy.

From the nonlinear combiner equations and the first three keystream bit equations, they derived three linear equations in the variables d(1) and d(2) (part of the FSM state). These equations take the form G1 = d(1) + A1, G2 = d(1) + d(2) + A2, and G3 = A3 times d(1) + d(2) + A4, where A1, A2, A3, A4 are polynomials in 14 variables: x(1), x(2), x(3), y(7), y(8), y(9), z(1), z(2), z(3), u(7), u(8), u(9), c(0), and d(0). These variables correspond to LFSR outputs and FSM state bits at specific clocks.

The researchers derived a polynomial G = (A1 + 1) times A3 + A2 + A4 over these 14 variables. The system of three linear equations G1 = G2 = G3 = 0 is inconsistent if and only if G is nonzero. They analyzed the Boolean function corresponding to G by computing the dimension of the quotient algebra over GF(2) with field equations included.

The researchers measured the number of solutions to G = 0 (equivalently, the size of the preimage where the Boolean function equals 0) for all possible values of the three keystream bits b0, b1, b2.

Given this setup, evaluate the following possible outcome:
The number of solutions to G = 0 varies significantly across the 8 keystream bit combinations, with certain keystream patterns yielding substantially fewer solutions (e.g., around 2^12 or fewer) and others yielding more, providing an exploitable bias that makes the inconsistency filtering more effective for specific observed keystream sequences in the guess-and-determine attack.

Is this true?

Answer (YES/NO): NO